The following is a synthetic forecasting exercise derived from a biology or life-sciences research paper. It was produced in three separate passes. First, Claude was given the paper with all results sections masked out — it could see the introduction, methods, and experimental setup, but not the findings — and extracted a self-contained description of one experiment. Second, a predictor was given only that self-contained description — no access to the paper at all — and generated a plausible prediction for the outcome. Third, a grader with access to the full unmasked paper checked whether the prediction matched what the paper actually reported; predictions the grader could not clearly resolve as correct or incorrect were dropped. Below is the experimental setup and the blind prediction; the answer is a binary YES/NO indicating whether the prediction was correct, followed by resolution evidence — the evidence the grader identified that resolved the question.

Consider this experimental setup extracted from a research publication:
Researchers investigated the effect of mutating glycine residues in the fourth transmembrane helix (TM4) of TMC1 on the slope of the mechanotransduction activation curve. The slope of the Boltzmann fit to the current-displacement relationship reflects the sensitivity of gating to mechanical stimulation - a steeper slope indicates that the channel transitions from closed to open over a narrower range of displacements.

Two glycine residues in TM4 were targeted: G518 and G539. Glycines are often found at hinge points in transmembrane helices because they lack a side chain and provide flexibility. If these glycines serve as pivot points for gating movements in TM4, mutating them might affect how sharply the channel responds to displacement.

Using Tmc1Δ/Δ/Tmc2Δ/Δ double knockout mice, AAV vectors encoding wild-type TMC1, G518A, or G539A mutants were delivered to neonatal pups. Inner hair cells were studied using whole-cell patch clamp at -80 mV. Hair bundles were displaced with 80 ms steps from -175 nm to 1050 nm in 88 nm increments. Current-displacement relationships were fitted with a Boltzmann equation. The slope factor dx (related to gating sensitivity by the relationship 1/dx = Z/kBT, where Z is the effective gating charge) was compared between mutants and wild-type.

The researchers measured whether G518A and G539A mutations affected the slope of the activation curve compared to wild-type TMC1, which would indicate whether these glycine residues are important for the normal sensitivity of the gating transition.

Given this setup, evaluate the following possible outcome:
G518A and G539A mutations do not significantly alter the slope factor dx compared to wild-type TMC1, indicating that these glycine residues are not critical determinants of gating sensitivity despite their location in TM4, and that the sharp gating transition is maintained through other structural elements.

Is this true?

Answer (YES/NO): YES